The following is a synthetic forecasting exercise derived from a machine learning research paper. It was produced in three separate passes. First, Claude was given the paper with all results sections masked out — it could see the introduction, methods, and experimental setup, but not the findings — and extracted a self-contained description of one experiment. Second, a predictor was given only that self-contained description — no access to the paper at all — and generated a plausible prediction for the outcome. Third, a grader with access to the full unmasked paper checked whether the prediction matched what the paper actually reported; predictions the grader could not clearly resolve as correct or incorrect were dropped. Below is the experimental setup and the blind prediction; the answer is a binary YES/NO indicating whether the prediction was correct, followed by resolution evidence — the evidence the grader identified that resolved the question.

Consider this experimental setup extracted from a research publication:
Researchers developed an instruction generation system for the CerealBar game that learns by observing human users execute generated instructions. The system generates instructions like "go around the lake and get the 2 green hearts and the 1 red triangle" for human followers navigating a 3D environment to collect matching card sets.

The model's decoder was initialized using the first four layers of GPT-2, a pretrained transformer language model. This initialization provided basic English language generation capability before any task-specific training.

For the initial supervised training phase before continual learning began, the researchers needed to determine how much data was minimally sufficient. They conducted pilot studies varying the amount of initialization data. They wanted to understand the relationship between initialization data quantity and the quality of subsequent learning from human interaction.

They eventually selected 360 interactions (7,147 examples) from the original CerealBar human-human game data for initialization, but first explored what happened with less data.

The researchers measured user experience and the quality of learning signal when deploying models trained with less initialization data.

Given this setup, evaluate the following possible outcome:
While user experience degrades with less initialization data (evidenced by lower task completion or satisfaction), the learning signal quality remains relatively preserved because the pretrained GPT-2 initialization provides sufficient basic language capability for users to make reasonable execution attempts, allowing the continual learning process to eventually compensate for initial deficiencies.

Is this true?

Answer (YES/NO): NO